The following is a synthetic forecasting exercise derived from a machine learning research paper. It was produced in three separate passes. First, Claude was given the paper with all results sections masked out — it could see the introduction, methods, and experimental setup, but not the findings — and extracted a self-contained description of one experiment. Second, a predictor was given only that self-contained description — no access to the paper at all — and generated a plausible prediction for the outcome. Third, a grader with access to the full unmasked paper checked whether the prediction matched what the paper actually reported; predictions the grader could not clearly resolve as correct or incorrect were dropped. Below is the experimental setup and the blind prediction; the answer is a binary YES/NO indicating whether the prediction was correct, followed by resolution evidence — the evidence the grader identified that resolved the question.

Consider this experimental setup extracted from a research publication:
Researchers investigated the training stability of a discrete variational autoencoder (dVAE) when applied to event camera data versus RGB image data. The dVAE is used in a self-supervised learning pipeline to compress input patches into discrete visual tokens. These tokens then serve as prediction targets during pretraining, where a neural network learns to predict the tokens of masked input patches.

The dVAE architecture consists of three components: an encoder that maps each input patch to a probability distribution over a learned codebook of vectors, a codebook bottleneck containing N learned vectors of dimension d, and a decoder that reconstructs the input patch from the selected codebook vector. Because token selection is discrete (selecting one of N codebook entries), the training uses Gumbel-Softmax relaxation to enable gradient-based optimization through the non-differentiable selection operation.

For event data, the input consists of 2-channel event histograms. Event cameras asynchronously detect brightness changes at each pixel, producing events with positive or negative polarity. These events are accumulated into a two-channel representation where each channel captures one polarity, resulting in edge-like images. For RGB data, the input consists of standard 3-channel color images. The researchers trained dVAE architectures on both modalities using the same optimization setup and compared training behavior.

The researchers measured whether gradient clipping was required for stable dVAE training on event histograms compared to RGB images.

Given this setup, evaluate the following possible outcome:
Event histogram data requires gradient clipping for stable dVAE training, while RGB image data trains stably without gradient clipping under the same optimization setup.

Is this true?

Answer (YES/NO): YES